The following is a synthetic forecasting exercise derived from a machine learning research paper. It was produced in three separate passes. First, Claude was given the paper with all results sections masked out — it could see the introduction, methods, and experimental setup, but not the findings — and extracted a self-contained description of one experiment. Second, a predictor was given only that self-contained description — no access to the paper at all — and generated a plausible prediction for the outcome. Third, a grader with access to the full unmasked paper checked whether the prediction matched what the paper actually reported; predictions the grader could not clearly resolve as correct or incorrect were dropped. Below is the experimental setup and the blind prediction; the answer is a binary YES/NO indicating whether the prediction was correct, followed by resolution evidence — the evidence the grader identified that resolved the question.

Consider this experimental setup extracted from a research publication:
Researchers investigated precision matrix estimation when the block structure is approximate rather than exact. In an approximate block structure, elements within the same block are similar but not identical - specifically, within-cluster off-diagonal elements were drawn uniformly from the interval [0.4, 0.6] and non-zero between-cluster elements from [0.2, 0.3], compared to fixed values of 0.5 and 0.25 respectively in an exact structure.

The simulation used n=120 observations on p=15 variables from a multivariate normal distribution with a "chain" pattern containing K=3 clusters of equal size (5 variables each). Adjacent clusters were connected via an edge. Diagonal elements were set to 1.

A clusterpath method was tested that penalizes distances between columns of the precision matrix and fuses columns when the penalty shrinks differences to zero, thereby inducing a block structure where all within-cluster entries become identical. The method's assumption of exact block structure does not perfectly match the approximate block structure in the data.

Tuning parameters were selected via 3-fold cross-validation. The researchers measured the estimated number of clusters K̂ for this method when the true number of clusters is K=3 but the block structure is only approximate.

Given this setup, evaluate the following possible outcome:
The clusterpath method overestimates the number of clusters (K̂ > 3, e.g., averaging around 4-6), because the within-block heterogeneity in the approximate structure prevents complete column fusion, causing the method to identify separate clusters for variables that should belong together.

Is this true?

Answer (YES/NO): NO